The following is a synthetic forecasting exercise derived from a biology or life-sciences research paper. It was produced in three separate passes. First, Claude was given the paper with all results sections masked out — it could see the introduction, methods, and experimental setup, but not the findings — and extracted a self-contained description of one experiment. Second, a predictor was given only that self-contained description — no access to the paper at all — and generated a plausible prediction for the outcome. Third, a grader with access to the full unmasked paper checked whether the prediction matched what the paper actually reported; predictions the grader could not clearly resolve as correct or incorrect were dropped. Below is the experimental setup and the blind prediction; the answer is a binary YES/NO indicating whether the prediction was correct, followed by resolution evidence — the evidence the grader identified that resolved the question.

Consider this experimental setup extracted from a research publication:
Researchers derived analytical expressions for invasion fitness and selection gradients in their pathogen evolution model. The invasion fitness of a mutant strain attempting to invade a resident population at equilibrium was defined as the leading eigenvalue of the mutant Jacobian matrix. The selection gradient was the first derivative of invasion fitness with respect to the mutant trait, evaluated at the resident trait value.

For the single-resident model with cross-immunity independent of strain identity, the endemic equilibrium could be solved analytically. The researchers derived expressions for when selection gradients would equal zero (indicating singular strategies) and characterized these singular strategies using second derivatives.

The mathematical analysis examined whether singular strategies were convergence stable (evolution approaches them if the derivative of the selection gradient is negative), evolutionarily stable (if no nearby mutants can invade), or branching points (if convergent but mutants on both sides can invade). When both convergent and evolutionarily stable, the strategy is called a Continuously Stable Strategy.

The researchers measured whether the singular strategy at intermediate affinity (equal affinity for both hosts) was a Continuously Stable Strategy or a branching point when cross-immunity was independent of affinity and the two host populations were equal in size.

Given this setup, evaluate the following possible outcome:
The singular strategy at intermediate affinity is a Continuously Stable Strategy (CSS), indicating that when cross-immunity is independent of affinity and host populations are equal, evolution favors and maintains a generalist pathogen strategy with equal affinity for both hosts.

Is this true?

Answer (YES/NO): NO